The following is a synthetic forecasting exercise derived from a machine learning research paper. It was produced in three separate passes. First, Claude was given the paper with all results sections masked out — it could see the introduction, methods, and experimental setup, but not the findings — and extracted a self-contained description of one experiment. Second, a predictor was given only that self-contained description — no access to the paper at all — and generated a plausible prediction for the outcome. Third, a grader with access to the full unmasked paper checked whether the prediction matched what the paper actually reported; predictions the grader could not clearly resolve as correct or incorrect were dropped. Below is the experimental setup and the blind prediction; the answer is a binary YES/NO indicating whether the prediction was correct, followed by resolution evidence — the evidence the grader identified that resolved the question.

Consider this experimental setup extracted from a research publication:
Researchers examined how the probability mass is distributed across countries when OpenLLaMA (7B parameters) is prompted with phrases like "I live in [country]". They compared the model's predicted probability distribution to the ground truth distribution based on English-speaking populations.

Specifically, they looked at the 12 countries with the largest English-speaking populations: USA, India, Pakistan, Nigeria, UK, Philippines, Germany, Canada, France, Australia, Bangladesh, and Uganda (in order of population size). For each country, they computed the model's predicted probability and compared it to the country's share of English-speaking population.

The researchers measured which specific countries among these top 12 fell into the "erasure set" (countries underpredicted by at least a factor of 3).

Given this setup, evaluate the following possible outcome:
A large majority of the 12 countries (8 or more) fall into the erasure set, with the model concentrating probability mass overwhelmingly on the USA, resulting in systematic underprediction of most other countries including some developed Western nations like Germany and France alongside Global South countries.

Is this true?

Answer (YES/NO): NO